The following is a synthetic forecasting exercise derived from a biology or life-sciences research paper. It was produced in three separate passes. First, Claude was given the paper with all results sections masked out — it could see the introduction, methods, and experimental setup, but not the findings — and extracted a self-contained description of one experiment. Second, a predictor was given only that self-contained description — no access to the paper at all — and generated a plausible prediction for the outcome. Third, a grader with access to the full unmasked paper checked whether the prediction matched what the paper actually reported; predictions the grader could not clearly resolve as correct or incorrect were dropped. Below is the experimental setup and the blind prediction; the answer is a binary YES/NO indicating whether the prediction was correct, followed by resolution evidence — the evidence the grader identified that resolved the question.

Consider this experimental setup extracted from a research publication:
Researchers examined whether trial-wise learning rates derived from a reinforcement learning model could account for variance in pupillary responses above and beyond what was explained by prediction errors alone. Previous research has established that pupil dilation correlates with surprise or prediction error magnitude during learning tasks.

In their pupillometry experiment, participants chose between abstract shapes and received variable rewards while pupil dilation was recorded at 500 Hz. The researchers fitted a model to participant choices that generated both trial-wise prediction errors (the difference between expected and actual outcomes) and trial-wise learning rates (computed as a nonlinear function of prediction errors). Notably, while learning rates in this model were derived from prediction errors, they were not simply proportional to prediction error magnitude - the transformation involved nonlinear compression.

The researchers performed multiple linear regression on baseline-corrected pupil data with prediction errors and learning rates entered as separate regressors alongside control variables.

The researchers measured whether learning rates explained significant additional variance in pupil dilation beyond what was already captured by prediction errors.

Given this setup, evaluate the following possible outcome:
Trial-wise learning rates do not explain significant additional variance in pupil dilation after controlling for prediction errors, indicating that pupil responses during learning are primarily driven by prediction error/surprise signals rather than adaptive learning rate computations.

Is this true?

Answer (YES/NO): NO